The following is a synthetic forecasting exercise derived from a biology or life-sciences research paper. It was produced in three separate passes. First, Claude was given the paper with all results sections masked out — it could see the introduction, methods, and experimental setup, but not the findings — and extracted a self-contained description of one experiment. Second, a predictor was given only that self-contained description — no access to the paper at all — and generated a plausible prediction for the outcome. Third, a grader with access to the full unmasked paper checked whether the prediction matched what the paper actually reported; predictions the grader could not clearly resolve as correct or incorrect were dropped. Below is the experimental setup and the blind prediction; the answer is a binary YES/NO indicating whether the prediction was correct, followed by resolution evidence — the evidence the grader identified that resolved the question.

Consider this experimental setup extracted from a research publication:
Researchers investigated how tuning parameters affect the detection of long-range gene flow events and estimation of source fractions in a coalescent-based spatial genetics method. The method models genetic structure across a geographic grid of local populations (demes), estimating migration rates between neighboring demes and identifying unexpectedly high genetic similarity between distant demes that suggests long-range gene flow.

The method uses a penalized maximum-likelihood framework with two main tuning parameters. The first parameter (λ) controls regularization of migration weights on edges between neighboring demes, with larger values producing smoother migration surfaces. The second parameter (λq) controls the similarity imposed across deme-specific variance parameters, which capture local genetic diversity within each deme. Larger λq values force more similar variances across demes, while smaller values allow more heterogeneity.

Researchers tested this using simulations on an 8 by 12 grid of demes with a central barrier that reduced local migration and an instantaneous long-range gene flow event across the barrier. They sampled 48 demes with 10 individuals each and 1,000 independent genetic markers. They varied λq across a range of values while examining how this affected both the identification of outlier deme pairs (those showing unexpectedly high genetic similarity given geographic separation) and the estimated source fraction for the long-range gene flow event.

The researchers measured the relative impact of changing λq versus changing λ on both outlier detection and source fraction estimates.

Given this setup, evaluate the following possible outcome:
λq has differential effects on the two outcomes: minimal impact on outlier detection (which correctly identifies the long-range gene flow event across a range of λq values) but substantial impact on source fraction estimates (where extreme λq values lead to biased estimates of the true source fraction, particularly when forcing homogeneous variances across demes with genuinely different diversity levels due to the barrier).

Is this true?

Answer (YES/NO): NO